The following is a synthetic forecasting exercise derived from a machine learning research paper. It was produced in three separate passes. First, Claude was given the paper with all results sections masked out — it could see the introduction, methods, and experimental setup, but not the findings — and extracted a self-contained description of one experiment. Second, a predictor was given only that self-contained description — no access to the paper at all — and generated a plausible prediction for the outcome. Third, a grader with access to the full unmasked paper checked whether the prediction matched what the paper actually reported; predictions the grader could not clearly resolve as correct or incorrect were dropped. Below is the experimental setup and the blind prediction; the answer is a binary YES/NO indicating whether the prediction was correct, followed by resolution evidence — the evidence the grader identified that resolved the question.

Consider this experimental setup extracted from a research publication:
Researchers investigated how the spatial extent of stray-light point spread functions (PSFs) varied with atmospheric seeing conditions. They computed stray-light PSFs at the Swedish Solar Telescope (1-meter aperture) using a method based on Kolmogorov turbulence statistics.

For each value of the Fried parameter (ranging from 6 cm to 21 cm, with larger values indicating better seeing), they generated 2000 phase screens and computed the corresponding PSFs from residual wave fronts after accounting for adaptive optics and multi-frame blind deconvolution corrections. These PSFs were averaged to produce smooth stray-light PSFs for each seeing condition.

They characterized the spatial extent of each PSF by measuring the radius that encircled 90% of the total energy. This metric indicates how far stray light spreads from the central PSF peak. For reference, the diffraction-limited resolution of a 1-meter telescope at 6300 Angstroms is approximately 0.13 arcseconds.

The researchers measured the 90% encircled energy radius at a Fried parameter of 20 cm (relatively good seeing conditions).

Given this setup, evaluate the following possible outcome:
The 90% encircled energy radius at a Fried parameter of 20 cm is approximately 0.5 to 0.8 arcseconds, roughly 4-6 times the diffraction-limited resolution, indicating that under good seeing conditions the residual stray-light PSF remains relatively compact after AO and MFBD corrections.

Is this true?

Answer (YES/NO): NO